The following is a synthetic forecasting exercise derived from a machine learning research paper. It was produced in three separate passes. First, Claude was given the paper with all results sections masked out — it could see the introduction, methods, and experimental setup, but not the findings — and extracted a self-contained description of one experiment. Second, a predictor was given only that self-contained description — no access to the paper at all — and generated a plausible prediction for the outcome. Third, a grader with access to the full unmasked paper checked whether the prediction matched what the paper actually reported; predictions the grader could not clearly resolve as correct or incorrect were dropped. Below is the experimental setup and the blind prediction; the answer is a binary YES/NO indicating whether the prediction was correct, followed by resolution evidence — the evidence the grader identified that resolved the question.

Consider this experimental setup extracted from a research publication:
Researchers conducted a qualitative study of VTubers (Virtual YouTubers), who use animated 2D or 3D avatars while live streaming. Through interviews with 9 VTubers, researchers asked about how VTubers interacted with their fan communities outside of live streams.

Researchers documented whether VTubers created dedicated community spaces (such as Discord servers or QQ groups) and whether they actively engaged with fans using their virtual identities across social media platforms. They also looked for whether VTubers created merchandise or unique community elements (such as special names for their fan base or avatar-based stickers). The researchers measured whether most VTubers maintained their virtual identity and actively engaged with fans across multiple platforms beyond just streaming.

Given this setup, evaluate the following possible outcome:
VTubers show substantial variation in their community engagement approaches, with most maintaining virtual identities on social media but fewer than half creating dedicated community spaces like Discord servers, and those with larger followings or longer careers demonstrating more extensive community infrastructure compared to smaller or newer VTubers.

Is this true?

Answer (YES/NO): NO